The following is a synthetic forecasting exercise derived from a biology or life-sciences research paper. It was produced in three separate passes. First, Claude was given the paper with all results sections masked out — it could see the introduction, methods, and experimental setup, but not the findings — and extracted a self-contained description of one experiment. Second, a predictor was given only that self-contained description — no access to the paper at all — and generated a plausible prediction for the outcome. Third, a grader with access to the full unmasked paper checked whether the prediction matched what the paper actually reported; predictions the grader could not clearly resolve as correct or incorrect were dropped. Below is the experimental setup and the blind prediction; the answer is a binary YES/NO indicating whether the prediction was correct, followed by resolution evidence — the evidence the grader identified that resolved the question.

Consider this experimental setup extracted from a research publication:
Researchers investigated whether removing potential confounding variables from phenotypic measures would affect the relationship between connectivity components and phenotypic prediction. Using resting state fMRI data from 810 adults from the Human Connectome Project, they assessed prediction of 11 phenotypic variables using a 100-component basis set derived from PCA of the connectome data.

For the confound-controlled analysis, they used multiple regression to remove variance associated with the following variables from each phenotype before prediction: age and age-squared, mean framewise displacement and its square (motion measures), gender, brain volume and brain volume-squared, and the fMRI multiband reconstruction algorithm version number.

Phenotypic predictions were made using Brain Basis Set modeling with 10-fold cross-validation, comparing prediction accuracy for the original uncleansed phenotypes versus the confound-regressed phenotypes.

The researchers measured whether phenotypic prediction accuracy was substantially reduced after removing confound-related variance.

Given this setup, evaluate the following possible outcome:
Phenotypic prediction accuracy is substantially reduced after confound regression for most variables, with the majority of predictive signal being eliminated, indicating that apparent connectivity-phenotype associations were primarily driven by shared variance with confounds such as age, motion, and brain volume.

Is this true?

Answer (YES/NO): NO